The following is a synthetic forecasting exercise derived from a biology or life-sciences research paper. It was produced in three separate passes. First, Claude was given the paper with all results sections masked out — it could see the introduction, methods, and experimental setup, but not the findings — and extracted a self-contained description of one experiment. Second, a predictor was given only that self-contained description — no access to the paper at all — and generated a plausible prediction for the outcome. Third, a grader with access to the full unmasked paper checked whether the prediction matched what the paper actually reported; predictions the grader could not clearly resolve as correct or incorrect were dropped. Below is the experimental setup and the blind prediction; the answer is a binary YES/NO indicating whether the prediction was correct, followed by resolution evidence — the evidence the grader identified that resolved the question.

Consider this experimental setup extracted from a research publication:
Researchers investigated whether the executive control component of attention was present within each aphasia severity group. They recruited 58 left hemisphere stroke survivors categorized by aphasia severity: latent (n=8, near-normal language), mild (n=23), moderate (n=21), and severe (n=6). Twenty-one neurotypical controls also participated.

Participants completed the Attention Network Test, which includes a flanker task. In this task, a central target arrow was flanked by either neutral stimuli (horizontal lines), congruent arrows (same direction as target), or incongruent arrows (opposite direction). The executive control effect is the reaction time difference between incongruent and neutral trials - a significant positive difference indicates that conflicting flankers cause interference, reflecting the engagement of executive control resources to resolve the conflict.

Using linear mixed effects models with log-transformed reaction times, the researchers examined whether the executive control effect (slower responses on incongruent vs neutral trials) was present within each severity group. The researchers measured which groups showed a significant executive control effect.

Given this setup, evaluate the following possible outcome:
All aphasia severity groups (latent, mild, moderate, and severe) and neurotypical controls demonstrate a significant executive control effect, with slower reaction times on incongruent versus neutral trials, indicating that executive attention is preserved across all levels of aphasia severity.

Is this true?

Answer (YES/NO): YES